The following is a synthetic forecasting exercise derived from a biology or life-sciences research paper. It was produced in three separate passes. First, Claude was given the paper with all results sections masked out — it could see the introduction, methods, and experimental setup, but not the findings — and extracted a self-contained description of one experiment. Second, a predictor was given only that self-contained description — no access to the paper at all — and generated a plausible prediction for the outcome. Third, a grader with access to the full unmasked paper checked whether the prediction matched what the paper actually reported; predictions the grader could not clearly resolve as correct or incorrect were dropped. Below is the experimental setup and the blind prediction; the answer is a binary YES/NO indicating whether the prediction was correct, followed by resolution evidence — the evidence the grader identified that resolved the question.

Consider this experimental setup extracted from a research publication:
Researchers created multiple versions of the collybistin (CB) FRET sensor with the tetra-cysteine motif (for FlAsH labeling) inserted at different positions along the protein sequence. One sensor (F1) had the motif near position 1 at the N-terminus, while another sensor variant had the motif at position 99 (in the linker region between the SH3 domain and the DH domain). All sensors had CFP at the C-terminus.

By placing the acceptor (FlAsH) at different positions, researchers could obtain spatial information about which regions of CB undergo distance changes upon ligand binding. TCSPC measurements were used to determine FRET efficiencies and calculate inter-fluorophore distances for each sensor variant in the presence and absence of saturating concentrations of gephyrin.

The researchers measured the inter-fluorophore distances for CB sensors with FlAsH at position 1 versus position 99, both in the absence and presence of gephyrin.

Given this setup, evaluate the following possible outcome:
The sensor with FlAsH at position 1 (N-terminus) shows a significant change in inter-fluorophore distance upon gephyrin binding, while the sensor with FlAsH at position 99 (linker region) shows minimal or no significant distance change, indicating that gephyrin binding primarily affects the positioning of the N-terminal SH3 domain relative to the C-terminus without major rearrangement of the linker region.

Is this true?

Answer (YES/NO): NO